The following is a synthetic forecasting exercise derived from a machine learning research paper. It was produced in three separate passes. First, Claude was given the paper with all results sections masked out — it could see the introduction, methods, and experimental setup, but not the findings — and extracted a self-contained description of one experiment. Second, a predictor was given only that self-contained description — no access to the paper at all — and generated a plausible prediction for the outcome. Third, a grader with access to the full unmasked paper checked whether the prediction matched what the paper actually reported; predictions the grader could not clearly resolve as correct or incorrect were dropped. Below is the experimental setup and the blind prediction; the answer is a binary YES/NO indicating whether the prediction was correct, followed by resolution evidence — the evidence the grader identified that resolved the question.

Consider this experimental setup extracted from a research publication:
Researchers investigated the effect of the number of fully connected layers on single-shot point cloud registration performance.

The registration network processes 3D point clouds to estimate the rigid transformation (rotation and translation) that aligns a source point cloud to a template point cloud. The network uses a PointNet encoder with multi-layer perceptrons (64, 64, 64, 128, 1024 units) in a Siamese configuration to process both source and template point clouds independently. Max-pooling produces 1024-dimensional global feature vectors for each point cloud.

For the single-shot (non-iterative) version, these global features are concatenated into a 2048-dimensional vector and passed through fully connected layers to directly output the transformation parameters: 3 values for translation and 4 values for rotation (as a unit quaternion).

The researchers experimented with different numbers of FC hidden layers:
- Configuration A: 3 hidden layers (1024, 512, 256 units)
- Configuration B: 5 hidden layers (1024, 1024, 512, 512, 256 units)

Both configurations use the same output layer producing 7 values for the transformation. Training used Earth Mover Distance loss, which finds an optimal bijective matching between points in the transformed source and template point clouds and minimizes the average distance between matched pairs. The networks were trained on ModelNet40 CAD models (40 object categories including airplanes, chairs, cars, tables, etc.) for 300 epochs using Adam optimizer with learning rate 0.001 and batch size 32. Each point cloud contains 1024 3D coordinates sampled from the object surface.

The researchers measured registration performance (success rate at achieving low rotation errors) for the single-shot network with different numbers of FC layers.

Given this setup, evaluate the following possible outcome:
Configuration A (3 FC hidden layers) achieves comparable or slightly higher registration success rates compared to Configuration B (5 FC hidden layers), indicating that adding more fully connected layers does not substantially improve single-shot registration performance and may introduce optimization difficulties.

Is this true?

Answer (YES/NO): NO